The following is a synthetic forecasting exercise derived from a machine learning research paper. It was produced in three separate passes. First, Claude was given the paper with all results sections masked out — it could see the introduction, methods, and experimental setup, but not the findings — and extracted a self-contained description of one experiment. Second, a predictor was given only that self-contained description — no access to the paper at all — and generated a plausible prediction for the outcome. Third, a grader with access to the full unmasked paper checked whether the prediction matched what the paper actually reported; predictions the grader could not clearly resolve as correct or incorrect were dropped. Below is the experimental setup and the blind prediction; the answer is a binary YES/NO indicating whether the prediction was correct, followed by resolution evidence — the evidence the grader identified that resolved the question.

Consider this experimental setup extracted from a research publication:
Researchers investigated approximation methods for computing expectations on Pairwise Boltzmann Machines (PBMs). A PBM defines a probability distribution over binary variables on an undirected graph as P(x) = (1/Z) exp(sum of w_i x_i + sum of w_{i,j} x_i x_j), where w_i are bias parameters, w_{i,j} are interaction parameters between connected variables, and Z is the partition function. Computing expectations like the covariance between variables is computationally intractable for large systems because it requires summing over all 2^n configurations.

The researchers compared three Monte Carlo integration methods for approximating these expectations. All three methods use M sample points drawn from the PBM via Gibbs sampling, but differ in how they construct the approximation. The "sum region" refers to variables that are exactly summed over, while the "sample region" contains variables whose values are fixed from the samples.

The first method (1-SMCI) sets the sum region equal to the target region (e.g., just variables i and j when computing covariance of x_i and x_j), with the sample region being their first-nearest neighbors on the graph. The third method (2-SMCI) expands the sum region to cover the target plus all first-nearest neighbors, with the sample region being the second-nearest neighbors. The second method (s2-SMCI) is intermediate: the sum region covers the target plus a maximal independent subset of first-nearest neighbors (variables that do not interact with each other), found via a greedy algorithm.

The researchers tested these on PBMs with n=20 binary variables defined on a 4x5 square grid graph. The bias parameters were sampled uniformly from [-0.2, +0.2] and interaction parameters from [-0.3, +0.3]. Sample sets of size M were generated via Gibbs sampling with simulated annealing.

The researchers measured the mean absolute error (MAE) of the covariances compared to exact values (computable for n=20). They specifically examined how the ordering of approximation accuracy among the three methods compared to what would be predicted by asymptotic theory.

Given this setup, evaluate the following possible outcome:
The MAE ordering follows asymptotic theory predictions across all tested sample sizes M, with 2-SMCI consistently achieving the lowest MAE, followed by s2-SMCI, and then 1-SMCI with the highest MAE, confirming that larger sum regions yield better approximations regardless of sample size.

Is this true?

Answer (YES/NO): YES